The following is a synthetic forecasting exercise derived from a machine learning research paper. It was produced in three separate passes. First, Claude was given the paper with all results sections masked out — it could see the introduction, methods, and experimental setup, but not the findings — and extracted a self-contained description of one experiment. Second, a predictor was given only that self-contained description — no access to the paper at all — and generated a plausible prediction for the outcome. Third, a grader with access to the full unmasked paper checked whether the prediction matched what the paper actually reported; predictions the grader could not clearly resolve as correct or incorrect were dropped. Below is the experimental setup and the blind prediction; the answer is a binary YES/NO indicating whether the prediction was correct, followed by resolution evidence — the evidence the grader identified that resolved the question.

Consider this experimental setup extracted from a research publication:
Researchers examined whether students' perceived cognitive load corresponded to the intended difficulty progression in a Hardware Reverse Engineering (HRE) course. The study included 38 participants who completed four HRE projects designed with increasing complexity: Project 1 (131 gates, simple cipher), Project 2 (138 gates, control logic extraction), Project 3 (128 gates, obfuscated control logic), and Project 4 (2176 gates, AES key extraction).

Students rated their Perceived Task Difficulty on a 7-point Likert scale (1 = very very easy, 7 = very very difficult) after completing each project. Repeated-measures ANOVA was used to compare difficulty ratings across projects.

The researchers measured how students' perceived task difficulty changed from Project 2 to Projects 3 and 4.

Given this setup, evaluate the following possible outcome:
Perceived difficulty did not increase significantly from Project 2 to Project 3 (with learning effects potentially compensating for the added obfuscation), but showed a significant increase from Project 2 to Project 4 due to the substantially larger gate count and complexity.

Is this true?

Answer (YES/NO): NO